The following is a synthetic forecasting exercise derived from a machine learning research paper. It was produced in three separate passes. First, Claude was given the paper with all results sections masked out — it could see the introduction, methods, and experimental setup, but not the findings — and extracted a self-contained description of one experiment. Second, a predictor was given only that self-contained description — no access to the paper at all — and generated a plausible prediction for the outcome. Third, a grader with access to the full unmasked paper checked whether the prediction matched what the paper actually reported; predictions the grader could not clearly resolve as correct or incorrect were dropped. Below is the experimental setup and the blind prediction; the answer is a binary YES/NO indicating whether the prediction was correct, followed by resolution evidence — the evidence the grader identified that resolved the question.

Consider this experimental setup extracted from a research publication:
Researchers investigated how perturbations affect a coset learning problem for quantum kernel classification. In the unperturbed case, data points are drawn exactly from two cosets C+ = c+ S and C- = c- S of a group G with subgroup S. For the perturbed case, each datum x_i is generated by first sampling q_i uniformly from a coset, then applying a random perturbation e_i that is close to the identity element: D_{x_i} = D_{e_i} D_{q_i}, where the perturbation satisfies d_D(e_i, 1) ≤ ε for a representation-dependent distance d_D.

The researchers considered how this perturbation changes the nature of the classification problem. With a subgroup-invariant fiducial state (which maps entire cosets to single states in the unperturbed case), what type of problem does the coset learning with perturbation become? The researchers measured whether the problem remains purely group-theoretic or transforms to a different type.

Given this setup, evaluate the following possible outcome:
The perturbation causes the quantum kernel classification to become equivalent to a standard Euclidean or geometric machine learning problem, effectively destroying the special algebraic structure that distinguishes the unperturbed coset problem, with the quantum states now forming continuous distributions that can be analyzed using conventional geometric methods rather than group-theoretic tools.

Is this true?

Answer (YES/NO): NO